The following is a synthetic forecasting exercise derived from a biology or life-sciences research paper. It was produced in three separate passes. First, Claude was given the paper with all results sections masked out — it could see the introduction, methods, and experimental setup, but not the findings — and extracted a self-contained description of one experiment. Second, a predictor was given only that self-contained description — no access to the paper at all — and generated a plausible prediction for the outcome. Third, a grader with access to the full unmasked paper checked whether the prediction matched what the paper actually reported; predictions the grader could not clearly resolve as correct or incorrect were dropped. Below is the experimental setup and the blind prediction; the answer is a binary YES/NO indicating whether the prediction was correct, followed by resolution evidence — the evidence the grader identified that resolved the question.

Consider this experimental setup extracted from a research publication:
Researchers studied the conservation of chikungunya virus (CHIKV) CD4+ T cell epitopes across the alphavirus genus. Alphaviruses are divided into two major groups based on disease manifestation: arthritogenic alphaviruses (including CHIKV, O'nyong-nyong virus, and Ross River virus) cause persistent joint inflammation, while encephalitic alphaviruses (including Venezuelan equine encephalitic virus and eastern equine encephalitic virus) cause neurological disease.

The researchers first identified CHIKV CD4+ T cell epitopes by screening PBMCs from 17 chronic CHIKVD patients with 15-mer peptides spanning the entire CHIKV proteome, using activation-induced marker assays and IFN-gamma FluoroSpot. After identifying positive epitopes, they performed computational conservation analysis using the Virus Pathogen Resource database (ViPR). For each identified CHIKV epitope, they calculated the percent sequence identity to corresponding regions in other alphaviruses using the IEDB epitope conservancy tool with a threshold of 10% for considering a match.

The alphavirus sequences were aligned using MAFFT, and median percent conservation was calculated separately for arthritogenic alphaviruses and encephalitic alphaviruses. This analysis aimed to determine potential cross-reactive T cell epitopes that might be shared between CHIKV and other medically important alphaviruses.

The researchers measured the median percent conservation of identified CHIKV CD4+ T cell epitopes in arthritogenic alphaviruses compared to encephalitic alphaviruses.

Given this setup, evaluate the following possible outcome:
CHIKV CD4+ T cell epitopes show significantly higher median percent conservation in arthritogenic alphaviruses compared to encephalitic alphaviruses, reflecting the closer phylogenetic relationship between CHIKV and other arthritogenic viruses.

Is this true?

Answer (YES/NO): YES